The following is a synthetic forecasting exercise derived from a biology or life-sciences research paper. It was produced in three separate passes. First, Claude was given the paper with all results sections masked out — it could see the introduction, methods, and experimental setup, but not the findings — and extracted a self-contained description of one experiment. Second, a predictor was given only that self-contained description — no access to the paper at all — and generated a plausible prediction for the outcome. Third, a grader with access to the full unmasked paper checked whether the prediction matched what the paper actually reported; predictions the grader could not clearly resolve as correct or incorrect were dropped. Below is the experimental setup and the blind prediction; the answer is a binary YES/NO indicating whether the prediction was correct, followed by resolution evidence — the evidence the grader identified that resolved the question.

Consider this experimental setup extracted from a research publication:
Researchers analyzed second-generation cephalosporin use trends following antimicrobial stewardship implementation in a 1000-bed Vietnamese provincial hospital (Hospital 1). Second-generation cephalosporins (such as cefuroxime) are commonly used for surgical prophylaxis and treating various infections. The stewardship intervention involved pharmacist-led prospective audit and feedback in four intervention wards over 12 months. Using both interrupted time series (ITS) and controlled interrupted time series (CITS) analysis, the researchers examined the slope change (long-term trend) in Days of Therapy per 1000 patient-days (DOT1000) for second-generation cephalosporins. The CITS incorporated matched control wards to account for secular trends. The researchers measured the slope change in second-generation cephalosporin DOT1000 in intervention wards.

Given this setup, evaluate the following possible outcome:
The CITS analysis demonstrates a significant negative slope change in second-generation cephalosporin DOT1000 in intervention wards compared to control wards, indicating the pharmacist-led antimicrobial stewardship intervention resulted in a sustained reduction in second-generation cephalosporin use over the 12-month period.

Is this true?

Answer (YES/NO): YES